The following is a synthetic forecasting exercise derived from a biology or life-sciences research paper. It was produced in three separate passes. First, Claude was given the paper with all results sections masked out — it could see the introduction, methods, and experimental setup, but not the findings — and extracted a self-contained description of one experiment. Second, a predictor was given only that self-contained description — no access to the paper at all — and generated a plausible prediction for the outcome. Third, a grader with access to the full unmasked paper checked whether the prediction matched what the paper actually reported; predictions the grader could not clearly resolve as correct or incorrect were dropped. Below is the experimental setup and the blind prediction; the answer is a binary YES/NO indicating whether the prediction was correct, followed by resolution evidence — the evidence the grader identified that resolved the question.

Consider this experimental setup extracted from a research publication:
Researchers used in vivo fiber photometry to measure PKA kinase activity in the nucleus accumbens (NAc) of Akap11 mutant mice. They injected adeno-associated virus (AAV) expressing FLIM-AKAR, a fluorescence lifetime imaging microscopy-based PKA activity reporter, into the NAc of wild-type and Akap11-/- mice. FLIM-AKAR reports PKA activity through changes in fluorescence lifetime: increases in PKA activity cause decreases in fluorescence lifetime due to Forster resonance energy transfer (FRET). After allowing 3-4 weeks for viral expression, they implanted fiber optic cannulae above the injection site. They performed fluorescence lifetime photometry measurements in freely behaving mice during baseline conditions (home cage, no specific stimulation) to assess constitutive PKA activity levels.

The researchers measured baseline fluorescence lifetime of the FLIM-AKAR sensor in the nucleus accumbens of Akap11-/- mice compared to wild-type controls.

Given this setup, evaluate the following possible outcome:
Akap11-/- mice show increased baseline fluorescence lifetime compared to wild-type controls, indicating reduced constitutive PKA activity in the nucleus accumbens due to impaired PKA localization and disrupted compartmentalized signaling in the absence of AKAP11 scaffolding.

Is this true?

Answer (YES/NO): NO